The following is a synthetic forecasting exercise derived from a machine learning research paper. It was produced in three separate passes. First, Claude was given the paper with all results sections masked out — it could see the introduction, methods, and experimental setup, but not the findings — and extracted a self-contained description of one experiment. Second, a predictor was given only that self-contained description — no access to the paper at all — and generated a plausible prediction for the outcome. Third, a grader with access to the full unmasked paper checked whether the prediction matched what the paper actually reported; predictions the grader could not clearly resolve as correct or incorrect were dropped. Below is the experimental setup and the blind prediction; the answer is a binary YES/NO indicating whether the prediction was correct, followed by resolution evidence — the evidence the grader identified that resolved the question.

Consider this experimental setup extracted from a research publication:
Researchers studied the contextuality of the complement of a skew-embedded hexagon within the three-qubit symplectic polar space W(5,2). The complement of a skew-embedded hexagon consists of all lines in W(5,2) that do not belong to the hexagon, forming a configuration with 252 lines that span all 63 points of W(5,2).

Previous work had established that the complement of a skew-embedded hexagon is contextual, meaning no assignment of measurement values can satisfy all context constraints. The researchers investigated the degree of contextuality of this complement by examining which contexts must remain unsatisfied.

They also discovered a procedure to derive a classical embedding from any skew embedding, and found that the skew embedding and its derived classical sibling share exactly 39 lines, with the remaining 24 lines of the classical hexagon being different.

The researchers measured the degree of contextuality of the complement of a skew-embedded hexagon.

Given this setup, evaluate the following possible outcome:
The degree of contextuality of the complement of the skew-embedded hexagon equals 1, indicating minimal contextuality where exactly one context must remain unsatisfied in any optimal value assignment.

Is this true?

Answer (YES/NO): NO